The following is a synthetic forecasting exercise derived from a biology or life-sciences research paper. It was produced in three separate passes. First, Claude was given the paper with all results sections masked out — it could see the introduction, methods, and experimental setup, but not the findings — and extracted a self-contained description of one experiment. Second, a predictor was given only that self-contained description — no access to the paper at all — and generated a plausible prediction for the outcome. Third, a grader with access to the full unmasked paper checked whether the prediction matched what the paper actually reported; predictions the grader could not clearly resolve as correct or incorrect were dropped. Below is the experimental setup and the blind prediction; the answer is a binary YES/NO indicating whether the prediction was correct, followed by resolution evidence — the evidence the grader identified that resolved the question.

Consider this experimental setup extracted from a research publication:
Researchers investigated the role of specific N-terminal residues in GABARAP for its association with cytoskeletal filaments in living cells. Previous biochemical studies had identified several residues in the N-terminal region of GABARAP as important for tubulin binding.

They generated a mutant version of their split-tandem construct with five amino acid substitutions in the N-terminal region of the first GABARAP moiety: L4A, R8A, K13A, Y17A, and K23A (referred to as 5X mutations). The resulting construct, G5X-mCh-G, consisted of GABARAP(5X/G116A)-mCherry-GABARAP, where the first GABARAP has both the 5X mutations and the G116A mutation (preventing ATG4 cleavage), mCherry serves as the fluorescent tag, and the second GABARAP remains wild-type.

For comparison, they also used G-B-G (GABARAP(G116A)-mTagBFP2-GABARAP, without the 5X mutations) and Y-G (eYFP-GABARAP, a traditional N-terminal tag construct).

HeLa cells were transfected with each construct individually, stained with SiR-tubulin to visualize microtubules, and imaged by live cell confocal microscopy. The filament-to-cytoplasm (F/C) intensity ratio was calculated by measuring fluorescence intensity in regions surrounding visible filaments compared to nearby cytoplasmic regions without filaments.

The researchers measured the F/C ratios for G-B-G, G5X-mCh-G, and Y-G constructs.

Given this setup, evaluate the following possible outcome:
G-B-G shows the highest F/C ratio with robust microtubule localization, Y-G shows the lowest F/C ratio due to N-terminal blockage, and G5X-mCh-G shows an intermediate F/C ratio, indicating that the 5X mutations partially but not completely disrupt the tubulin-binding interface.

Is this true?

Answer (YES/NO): NO